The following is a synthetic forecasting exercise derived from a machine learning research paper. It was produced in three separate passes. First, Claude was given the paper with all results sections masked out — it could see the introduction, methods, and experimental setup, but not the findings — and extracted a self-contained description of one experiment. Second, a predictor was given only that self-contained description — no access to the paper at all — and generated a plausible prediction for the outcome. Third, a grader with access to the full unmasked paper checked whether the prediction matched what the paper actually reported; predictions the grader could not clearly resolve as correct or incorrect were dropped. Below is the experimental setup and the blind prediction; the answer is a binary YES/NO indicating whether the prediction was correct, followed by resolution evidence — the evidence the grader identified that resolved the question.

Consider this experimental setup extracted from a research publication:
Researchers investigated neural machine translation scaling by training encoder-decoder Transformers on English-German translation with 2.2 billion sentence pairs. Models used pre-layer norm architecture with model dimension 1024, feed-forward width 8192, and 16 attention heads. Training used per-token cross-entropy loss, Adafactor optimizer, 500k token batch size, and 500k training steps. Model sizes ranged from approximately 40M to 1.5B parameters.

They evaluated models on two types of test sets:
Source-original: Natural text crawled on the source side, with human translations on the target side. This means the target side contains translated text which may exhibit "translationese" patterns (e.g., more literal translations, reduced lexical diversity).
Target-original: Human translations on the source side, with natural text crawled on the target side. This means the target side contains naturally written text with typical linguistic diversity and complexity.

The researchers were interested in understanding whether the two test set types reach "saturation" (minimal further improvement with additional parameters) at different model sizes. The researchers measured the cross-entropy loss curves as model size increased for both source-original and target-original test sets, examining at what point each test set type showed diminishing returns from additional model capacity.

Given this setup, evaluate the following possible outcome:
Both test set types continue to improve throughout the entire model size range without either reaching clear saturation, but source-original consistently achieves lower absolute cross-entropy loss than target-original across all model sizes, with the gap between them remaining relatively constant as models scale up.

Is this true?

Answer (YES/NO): NO